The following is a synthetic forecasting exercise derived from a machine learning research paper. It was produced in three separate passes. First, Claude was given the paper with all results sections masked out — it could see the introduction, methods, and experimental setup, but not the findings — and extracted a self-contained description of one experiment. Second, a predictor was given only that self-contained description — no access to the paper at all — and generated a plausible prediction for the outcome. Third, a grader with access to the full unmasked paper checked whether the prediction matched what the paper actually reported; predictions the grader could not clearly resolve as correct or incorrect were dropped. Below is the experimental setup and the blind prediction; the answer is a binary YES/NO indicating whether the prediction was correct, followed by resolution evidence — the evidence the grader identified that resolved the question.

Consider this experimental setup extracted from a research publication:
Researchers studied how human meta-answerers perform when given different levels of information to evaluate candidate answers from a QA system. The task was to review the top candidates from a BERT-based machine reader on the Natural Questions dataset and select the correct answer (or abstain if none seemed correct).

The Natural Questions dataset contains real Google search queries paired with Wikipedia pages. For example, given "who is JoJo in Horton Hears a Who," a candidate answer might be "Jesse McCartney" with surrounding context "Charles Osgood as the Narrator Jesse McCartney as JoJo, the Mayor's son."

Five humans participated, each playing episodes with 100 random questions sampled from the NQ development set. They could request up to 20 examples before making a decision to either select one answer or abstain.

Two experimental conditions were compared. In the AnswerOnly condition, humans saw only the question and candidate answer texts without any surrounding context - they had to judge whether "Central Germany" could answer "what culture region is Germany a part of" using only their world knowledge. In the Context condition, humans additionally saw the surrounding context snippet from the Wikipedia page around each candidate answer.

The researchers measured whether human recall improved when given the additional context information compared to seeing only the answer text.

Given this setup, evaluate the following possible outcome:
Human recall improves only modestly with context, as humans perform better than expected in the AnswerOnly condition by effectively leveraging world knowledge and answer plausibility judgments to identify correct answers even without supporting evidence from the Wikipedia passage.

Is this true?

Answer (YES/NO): NO